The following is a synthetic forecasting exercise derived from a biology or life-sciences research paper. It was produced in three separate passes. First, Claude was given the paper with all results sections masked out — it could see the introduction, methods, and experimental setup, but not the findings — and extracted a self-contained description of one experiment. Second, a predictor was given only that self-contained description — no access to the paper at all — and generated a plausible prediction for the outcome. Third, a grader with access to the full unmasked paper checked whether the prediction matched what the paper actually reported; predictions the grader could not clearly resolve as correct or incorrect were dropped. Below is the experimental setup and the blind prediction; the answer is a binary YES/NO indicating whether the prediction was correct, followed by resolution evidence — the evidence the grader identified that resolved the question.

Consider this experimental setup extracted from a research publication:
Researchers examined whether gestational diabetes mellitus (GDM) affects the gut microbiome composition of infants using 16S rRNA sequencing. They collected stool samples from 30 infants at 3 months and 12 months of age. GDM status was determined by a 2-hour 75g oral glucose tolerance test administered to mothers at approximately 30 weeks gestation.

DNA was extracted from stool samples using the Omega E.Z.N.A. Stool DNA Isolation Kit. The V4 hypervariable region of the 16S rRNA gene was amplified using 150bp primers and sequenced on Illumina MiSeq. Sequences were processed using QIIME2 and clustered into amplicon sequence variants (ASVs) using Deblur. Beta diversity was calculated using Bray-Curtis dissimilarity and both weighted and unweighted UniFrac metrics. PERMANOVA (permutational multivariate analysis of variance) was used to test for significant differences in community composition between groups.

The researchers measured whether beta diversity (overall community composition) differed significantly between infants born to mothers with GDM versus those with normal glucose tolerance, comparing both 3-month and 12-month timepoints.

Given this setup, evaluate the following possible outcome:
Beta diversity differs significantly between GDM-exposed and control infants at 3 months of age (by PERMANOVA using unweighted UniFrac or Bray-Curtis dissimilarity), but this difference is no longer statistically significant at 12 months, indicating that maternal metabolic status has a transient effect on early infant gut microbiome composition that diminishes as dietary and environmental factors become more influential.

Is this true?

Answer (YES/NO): NO